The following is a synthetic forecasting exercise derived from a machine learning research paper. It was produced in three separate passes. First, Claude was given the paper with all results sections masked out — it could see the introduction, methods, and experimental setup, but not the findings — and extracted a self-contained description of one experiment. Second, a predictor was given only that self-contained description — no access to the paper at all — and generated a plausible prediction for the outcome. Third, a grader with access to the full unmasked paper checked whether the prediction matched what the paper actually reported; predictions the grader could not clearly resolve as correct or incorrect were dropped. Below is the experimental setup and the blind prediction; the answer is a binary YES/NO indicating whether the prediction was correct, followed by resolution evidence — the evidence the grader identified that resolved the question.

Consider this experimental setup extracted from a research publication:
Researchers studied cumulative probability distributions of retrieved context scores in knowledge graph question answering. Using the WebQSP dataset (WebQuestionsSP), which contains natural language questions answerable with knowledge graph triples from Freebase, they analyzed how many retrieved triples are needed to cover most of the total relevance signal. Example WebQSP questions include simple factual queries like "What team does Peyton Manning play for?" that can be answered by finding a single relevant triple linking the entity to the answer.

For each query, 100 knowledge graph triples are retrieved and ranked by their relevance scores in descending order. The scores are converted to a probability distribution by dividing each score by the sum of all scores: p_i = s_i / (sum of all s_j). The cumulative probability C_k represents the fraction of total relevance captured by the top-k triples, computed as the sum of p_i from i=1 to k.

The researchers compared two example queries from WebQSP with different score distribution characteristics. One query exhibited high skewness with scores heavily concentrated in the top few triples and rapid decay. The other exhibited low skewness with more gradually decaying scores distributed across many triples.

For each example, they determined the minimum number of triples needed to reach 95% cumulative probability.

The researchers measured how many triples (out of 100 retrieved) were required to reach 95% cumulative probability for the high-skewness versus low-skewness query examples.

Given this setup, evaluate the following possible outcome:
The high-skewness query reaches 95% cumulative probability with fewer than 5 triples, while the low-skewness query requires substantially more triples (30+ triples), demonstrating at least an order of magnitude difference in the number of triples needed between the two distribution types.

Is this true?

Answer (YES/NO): NO